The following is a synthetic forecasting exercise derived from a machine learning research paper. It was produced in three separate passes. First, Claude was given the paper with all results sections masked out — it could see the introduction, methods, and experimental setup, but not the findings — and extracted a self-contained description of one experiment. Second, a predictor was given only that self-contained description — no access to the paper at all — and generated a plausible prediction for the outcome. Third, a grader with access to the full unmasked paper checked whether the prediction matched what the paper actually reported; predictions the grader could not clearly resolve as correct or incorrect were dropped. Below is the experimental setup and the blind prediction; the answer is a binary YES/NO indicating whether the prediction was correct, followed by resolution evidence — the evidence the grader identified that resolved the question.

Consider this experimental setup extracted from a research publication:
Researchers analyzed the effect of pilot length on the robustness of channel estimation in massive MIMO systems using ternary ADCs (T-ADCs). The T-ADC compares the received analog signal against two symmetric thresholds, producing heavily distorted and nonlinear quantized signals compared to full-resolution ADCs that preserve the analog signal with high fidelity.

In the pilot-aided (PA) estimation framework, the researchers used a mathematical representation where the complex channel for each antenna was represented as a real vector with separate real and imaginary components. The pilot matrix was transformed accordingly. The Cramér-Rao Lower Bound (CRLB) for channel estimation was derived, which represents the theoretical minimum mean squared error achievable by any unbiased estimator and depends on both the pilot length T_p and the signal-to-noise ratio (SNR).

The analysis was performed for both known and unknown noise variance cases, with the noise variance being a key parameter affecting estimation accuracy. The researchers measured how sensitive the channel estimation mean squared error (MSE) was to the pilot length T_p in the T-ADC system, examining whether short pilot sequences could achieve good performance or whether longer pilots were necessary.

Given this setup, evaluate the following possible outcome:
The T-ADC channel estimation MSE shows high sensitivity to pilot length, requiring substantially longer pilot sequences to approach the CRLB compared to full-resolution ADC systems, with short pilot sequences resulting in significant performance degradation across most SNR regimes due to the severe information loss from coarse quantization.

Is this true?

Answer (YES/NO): NO